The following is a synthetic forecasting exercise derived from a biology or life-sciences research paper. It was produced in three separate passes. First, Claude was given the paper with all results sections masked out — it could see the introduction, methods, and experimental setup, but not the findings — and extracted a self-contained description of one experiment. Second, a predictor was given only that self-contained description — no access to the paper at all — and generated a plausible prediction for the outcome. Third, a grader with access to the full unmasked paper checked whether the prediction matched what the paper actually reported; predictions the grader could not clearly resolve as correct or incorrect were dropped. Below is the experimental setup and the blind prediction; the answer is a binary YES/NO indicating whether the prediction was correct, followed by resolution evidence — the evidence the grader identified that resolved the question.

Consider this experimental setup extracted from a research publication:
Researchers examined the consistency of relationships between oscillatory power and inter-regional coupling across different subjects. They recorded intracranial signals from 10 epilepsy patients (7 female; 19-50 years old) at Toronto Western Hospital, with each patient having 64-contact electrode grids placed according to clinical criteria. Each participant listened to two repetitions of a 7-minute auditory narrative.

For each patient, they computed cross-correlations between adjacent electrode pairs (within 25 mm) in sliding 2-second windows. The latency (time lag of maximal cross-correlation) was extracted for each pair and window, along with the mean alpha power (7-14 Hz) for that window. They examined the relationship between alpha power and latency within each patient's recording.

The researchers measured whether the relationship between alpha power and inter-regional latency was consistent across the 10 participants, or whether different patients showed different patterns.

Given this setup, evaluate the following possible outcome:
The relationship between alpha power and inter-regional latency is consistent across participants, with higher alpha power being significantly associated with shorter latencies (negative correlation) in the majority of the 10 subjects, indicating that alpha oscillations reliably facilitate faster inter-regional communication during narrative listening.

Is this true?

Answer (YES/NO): NO